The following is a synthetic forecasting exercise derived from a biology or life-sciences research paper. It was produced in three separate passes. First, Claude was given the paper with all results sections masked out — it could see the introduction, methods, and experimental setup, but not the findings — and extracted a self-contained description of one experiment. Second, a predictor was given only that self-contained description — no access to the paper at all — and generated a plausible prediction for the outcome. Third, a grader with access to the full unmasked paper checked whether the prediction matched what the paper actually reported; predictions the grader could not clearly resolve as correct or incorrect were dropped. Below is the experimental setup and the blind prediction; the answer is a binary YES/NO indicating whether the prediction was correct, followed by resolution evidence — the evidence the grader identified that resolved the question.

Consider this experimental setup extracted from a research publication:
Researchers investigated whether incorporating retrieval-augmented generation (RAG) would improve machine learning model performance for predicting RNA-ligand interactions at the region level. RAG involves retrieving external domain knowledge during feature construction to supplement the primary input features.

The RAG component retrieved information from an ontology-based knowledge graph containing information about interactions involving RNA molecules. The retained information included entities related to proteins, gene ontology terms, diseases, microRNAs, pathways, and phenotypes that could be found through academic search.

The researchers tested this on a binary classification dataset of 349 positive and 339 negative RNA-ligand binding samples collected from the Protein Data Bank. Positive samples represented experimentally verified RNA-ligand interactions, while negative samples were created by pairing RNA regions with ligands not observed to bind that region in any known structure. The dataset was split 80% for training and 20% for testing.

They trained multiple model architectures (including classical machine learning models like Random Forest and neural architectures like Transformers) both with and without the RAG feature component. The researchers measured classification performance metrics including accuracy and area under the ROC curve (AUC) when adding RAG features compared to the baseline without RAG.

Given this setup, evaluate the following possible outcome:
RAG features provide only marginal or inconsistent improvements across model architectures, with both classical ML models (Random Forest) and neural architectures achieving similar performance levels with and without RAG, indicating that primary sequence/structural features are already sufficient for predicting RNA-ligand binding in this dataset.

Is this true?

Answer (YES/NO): NO